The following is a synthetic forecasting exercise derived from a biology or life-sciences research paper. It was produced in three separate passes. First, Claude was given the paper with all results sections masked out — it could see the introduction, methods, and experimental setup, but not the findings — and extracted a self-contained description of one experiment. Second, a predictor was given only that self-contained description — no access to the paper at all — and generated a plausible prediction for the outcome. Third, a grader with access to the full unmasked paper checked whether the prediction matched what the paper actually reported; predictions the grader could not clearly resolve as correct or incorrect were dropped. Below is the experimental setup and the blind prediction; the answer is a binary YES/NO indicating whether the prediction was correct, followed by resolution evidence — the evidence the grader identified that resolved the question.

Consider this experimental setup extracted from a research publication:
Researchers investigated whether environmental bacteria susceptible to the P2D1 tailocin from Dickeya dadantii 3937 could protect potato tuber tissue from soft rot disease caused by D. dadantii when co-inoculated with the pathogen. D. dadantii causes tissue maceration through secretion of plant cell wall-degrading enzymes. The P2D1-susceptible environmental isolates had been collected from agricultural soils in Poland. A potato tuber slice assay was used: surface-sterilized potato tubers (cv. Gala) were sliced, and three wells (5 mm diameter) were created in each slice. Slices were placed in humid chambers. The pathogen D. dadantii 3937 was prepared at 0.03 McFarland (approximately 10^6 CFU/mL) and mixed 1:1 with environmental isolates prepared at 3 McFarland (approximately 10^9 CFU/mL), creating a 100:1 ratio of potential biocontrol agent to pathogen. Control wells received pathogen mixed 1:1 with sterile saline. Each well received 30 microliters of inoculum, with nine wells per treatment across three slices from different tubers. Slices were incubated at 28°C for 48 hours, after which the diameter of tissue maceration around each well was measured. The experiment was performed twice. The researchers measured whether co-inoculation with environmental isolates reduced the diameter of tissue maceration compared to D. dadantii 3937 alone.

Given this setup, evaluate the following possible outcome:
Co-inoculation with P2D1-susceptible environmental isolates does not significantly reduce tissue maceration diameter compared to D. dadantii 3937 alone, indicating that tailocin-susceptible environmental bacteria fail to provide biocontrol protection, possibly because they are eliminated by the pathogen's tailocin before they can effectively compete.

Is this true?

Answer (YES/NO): NO